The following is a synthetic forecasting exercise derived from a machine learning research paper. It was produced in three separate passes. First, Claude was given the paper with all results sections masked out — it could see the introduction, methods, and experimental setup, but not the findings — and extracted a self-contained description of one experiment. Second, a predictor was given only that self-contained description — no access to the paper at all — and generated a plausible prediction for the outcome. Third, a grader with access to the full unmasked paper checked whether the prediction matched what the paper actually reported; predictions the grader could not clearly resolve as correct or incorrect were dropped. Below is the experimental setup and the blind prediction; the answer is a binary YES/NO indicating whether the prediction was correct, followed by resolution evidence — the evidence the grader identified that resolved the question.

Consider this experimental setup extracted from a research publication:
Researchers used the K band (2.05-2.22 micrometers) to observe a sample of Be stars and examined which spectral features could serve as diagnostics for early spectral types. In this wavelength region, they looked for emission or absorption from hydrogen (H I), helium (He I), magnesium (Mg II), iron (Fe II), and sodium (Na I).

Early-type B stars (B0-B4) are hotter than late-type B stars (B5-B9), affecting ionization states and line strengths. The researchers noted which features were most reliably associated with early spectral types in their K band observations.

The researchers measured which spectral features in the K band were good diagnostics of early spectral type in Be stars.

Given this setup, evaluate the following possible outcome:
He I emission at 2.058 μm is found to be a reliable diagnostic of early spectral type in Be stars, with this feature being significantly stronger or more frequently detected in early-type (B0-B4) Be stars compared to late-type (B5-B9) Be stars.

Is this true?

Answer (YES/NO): YES